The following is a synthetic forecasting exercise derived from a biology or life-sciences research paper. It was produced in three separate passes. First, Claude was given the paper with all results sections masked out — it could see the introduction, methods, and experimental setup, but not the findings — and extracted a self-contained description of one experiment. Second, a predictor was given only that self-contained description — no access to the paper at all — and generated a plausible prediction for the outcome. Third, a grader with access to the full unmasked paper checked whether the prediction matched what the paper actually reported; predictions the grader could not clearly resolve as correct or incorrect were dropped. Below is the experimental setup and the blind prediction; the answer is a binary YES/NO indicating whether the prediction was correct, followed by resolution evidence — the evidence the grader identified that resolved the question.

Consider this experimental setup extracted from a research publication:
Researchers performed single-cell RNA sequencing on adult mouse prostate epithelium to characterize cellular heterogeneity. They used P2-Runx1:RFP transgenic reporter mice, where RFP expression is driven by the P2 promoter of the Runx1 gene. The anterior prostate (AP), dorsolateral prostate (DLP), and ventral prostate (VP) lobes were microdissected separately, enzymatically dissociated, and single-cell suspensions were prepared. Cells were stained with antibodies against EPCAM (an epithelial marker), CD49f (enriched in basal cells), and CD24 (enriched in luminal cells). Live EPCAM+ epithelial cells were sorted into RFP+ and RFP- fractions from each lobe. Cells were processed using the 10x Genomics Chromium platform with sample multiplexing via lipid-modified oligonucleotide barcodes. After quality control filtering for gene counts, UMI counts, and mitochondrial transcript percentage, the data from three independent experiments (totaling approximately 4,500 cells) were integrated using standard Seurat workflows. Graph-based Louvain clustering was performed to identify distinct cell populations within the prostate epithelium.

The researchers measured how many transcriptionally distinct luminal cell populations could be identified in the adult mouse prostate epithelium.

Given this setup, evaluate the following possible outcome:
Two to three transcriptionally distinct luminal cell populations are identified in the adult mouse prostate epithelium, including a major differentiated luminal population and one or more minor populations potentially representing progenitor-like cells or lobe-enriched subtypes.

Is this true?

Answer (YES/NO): NO